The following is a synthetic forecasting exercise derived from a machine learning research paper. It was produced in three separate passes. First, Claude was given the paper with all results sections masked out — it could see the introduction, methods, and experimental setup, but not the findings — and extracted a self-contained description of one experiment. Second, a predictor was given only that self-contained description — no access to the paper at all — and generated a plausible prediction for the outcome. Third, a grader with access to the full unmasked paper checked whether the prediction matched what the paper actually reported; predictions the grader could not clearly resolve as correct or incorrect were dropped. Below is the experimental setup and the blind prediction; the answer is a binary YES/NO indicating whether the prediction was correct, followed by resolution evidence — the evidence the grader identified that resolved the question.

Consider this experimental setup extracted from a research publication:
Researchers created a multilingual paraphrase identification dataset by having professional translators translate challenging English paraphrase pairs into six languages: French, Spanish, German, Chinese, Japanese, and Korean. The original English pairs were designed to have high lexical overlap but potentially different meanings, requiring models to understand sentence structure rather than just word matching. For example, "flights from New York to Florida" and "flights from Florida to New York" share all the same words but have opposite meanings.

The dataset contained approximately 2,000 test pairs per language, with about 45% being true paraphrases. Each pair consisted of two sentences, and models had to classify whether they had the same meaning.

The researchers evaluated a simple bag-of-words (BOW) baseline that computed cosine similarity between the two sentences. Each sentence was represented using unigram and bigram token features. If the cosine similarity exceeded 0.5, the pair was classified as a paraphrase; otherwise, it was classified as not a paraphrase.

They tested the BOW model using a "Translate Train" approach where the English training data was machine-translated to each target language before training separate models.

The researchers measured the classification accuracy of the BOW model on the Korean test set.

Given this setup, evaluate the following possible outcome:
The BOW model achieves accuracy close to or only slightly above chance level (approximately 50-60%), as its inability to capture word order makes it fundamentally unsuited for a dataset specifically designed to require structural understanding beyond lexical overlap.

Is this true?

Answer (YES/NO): YES